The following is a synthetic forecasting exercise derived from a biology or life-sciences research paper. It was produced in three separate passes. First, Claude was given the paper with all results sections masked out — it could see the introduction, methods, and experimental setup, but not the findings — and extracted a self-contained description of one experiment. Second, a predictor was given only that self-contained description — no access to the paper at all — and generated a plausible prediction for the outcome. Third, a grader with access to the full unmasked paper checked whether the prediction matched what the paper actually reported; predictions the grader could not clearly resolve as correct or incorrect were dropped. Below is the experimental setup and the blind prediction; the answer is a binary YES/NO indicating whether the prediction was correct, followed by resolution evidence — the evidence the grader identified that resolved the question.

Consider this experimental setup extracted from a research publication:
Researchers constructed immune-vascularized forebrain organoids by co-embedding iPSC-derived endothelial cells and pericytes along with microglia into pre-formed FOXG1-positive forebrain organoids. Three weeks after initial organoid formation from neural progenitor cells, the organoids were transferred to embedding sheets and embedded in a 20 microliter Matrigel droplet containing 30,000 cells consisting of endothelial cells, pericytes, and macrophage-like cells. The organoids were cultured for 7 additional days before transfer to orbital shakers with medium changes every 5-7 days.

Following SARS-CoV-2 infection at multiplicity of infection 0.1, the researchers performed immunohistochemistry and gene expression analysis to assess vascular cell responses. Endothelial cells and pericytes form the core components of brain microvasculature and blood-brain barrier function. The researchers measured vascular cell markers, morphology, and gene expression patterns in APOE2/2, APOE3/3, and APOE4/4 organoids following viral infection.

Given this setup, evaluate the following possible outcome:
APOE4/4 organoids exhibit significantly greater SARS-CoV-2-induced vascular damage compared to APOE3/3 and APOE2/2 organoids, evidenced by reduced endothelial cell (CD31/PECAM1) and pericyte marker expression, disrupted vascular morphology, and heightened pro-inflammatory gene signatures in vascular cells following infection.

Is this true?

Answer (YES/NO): NO